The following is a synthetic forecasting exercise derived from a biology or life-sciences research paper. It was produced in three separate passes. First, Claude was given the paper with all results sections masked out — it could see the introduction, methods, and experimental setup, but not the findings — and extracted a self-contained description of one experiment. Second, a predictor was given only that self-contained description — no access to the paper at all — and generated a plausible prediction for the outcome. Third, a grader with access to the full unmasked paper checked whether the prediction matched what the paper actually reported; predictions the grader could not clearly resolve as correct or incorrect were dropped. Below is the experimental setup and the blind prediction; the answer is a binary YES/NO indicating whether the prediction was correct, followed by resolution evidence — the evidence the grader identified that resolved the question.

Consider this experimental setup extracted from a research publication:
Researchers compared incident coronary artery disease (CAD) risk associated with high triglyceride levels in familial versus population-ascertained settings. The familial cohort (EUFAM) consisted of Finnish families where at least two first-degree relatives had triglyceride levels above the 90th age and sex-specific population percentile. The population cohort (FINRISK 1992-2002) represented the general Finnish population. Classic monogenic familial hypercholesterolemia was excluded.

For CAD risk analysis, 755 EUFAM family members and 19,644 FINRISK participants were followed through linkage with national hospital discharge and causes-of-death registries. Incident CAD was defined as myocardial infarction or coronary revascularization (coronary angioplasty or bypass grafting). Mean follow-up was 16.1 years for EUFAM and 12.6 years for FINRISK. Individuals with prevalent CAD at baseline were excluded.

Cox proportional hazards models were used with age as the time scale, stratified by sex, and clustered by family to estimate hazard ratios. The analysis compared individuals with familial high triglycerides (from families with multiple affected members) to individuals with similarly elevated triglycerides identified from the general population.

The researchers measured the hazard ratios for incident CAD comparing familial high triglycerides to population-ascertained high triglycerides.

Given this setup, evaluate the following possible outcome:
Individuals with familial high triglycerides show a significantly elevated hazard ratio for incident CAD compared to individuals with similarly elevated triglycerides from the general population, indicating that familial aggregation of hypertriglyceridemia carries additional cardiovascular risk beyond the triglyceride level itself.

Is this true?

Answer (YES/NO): NO